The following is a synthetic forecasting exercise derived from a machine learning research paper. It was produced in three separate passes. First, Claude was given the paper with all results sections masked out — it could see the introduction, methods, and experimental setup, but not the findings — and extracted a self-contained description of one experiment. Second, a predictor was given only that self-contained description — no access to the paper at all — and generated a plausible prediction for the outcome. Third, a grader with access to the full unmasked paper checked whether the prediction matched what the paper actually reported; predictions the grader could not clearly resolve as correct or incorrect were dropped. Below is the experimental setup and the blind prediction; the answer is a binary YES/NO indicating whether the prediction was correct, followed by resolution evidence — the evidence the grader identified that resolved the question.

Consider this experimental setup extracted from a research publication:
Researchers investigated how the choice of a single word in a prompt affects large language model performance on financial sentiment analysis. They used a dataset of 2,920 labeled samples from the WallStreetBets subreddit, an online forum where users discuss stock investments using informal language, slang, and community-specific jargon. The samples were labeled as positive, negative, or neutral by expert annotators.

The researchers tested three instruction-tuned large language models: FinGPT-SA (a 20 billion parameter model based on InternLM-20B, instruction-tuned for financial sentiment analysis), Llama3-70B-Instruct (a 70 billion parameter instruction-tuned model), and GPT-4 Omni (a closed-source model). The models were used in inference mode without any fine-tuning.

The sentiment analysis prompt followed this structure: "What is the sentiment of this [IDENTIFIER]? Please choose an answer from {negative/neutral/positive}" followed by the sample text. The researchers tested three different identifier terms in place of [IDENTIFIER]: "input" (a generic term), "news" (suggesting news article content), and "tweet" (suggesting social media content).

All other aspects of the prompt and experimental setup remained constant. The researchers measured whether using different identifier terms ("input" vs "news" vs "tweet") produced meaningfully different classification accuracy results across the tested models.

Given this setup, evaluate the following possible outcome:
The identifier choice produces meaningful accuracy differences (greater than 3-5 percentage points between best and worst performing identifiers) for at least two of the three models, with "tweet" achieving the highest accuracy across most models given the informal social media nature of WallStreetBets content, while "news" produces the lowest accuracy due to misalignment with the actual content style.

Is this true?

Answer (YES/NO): NO